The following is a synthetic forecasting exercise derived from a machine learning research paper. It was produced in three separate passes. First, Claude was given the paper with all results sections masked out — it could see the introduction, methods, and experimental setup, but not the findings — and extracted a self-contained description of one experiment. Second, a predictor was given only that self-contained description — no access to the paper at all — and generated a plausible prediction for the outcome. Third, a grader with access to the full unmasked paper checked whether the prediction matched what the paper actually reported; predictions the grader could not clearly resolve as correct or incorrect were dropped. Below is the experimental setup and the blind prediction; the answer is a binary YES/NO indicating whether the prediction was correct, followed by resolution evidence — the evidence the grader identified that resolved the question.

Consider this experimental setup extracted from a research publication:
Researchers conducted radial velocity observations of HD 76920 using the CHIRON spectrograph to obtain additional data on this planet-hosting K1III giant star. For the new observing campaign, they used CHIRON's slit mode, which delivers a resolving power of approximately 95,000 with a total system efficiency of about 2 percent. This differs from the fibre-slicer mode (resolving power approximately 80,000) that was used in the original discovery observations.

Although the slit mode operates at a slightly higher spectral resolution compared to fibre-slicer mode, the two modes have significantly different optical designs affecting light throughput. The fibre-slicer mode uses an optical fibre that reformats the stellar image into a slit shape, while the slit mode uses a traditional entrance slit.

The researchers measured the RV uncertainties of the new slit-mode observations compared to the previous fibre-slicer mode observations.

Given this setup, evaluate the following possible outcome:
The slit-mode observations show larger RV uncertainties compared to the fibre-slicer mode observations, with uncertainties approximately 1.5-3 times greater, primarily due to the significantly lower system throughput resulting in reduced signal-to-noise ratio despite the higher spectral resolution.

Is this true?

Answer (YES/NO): YES